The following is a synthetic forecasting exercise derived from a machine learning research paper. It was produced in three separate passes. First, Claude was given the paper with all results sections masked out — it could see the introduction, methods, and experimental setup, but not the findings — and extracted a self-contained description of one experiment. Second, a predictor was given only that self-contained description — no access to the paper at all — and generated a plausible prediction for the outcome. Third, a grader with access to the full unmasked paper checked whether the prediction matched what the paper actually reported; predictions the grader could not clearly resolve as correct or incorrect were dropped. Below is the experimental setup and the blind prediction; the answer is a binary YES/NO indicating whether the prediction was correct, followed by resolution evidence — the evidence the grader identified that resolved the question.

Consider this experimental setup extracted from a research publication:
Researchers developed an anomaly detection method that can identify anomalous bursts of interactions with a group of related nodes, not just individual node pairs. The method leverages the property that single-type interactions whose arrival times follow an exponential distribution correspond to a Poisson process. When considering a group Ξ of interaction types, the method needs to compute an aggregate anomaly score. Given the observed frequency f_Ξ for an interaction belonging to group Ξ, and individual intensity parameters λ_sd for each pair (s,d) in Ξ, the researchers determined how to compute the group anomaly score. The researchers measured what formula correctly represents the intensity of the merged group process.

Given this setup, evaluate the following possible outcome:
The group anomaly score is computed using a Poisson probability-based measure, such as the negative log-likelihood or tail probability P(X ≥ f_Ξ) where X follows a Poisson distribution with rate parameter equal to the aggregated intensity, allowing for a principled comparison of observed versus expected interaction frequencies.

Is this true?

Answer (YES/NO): NO